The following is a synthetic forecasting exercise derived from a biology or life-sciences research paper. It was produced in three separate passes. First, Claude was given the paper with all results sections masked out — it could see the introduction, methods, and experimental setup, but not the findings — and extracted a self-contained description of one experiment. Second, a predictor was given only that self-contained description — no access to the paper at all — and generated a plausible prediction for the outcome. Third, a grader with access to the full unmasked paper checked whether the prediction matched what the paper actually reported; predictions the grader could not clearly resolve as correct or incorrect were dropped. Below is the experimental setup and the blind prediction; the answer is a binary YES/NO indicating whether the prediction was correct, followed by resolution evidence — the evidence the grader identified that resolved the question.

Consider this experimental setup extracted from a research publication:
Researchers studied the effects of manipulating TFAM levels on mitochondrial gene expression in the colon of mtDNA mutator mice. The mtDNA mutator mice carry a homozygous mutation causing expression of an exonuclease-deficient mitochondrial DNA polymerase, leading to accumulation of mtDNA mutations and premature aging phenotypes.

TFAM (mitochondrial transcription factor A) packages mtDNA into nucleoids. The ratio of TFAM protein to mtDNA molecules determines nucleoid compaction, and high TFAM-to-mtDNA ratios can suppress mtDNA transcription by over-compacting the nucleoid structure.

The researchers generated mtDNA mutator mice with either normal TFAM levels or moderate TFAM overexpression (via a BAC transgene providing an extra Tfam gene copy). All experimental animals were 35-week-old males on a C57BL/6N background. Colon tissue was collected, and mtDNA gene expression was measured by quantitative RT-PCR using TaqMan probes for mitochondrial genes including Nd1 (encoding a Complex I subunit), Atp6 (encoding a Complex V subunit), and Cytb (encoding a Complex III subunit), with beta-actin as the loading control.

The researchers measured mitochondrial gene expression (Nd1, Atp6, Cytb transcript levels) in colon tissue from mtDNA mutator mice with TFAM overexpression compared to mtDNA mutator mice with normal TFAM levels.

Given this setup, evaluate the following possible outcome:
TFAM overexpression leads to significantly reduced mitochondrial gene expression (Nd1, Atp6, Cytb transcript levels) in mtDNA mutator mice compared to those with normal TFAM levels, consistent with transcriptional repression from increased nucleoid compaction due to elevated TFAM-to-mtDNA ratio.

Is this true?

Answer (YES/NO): YES